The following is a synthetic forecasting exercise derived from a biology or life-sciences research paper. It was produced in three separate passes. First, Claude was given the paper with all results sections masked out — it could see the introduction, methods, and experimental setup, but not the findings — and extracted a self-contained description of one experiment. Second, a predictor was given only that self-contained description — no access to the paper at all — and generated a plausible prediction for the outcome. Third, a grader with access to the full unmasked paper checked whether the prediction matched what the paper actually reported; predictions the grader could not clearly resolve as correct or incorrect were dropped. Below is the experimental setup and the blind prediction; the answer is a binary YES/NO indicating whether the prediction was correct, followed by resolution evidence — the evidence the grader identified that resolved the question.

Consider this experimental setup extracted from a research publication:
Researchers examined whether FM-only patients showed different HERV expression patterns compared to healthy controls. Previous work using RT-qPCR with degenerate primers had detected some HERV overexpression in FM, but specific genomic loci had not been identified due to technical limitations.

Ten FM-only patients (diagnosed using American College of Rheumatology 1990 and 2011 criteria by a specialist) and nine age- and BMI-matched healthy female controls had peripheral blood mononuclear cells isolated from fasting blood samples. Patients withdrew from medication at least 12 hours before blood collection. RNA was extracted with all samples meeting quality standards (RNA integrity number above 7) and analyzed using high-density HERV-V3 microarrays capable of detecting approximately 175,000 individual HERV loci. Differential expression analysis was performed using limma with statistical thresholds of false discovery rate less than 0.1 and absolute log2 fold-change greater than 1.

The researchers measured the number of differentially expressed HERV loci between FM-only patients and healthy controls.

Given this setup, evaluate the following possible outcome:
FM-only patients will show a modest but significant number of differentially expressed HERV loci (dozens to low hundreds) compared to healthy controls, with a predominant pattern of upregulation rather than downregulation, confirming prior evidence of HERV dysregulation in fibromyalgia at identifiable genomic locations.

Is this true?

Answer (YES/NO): YES